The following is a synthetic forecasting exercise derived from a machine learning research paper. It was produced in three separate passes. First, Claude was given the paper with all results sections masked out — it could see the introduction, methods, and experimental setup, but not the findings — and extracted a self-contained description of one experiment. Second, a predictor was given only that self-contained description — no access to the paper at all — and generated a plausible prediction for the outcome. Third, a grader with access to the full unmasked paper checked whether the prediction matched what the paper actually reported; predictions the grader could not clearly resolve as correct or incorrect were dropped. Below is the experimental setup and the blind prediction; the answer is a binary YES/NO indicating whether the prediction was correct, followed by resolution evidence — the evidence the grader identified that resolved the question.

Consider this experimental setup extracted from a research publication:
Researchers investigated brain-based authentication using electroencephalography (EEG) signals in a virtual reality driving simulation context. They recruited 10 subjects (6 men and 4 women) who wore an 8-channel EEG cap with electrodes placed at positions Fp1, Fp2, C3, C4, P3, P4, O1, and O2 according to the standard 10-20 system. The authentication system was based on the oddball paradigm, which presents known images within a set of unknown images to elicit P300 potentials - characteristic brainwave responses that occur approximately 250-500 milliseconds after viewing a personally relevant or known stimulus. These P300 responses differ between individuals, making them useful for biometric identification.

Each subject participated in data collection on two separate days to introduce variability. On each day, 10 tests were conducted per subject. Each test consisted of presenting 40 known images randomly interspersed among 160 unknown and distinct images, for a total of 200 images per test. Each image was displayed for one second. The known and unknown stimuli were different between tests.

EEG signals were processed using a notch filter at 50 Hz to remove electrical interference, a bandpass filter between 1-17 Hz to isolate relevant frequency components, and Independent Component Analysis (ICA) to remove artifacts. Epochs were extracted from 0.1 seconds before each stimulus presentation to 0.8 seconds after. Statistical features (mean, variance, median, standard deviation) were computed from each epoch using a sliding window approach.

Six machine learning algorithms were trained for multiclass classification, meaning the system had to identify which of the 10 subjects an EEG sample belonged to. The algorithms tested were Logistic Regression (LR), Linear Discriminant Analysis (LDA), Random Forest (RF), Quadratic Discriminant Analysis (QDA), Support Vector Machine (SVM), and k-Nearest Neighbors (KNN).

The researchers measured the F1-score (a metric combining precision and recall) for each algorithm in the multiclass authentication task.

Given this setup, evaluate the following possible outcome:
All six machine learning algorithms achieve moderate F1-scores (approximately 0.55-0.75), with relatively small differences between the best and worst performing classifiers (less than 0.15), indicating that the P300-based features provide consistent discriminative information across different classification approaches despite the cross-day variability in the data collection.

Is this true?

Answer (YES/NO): NO